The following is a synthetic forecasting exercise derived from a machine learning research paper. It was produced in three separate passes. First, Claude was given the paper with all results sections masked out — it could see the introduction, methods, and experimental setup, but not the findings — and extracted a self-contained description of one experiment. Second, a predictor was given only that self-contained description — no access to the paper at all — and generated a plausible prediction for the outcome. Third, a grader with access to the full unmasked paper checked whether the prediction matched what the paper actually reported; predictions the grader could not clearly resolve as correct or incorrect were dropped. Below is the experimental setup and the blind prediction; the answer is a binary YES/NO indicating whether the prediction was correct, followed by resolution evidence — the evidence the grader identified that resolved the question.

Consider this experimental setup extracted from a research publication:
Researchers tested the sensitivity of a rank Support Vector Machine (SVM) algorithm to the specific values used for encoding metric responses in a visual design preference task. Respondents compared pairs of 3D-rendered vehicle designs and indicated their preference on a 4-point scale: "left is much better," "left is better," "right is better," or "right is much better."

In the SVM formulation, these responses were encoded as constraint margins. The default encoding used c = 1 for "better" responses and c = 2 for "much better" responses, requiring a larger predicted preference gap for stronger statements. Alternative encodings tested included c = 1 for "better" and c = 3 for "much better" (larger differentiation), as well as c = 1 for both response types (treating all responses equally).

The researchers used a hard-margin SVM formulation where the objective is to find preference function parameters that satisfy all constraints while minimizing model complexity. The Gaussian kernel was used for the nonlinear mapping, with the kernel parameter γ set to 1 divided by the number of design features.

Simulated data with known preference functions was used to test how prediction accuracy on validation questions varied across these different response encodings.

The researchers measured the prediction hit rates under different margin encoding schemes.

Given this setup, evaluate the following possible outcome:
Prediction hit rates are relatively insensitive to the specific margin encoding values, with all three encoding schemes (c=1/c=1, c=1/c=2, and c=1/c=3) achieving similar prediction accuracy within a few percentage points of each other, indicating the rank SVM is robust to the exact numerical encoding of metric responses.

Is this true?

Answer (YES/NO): NO